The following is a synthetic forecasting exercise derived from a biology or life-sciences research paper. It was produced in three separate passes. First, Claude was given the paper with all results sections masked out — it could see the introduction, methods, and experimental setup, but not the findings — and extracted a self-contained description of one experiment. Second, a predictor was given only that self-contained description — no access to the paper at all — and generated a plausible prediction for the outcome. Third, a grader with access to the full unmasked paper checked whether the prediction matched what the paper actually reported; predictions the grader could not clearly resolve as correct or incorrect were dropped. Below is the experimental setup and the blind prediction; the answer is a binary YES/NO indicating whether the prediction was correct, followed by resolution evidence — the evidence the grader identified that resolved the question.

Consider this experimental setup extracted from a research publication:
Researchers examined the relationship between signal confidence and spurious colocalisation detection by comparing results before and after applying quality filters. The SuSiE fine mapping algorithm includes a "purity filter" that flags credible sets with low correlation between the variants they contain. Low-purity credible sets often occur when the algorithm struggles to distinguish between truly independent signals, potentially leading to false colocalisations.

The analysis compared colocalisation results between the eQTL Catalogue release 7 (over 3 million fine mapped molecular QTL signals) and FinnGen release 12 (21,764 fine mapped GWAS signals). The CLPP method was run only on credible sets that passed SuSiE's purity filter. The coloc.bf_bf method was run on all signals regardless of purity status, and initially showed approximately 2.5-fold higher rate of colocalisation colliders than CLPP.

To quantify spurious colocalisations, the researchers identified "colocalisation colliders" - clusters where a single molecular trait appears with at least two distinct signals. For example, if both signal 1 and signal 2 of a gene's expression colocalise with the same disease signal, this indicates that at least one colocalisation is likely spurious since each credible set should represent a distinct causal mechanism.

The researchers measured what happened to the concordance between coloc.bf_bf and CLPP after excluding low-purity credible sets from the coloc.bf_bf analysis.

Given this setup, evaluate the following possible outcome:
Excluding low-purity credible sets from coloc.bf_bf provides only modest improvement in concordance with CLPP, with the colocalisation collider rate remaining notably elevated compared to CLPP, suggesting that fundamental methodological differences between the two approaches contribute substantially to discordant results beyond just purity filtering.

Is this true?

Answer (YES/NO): NO